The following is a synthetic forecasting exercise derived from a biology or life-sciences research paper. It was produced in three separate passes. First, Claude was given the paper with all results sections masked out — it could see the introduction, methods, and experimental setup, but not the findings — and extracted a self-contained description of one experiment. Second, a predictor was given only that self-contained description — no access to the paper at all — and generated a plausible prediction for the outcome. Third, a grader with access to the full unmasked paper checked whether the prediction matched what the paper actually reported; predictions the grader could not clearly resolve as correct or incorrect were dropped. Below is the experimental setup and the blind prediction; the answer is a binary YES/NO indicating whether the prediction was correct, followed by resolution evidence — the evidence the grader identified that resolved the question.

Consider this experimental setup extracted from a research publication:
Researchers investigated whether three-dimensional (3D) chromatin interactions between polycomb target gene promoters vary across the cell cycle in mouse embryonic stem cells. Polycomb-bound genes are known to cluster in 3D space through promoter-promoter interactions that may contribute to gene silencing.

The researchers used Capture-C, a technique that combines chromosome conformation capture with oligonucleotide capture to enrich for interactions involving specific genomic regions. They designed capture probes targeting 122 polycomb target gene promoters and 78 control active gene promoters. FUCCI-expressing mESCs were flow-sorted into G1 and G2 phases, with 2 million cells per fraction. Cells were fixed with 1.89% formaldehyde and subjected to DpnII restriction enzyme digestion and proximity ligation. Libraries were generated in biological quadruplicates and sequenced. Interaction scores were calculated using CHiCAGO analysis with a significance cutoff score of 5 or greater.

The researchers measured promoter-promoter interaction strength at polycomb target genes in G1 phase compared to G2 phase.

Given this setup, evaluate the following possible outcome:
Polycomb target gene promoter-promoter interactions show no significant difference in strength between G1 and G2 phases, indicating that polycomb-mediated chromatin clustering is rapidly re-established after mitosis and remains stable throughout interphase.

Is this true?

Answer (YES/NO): NO